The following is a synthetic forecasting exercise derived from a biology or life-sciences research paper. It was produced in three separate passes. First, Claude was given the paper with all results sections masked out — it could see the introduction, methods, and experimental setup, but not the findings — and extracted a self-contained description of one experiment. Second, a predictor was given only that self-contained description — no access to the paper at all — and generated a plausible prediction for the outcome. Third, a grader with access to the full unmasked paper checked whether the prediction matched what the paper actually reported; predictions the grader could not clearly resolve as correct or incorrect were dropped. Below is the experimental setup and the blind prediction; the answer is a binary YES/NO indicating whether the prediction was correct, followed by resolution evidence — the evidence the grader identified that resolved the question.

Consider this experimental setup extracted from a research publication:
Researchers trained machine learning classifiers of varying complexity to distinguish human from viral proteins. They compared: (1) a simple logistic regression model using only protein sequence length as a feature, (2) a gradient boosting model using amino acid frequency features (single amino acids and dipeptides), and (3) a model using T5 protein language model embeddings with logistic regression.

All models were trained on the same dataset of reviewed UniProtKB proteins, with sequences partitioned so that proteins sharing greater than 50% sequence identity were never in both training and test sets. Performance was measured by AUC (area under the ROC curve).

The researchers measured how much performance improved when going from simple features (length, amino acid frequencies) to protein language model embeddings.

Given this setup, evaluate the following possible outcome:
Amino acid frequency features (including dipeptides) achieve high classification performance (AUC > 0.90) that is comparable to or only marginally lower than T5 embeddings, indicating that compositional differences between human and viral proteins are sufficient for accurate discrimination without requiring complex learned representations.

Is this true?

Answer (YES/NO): NO